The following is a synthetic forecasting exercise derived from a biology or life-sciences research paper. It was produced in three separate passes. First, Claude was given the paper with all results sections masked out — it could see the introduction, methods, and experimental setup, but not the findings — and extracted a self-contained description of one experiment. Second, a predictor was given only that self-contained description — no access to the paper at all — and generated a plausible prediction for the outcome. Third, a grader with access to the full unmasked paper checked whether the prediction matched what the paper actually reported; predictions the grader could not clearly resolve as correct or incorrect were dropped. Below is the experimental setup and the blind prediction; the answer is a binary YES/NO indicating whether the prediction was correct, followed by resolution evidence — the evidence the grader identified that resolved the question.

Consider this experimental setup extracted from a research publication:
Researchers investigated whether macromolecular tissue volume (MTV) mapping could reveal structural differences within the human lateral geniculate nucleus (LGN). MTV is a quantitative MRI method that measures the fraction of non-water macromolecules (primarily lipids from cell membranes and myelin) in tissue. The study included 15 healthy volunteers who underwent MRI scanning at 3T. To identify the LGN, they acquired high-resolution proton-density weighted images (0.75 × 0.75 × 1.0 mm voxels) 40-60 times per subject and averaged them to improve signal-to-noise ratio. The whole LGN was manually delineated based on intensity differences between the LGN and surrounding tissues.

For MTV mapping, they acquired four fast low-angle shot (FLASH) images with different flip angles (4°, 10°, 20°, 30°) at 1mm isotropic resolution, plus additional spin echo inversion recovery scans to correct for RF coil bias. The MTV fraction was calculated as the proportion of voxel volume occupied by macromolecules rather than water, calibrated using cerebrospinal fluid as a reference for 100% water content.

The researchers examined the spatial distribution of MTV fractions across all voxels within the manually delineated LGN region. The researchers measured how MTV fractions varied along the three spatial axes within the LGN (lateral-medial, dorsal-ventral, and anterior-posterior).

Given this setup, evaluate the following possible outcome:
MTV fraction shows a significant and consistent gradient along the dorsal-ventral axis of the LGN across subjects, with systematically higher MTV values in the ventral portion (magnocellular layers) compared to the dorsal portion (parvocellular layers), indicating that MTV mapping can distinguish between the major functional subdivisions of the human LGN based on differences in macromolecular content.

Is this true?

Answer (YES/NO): NO